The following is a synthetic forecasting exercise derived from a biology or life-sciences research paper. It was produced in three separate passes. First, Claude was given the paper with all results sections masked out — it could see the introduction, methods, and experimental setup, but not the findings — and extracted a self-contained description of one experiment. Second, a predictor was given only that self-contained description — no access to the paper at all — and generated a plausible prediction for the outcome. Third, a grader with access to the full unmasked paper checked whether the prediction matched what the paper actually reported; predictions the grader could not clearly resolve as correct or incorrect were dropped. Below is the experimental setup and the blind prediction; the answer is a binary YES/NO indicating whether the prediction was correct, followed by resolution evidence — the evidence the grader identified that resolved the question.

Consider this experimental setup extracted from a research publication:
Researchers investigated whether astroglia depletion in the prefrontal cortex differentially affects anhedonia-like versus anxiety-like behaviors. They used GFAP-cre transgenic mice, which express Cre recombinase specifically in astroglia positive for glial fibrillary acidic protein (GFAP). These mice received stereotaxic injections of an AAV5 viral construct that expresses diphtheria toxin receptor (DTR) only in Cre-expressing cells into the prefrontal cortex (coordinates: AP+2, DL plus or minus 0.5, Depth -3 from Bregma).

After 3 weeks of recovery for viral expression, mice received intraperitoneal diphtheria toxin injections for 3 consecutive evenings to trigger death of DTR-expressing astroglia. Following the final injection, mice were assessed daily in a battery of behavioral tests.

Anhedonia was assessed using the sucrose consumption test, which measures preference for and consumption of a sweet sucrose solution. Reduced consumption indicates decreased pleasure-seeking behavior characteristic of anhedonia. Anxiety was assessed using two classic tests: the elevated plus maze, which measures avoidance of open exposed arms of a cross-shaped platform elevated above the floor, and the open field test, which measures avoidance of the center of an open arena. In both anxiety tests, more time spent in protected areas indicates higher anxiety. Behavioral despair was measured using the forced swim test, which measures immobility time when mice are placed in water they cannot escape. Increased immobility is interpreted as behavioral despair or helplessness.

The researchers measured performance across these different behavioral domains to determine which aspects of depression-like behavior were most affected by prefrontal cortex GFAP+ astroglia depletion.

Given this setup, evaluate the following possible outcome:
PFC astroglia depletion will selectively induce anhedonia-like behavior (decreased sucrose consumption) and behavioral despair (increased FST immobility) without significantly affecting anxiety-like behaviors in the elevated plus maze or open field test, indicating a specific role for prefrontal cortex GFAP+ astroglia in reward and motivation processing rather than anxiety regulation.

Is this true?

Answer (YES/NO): NO